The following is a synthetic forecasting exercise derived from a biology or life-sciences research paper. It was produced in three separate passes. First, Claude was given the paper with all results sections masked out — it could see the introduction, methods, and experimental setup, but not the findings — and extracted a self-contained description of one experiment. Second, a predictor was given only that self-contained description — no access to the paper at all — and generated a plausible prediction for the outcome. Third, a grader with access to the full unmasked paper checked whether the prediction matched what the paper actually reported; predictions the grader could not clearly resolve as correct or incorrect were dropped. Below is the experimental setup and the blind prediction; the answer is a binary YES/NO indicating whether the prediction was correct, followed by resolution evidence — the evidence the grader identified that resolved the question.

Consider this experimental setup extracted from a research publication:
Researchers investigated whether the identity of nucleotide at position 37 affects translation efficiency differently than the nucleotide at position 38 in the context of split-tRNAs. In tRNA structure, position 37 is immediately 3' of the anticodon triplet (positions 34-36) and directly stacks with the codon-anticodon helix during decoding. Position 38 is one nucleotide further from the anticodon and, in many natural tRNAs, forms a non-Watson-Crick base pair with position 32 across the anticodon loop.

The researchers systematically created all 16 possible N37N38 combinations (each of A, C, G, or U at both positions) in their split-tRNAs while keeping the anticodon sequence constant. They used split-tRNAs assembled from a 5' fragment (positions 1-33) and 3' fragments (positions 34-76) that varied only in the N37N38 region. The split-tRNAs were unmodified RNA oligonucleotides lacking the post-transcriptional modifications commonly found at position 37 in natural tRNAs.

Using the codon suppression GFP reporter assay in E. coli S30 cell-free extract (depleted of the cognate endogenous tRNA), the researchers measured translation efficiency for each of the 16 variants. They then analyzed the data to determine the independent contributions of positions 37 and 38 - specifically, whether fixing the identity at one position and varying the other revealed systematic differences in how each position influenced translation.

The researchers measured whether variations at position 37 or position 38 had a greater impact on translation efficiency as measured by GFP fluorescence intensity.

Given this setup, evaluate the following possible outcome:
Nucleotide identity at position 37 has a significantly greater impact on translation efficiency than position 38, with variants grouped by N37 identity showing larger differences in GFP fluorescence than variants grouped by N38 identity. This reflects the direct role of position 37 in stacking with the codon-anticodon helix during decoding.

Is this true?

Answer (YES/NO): NO